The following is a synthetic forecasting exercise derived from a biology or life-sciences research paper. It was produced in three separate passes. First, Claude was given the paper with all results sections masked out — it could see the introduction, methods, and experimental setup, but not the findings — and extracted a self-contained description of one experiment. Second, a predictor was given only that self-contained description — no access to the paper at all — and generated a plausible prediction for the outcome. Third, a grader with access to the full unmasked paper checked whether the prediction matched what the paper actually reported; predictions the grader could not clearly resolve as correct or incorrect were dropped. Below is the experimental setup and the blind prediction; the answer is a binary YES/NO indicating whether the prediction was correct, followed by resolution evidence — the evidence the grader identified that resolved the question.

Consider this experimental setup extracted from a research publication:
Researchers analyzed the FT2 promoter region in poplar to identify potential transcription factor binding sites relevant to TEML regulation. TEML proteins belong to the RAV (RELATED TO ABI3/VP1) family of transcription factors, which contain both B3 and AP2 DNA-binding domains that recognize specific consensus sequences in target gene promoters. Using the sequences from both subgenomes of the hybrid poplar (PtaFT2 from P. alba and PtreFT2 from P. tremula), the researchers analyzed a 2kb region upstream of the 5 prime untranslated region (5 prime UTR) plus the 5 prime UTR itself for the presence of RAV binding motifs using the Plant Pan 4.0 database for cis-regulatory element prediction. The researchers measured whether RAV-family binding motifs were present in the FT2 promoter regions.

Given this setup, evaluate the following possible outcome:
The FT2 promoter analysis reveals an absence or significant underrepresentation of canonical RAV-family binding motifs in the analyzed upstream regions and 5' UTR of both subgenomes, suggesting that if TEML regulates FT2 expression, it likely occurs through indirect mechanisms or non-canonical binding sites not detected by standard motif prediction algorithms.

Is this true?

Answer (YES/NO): NO